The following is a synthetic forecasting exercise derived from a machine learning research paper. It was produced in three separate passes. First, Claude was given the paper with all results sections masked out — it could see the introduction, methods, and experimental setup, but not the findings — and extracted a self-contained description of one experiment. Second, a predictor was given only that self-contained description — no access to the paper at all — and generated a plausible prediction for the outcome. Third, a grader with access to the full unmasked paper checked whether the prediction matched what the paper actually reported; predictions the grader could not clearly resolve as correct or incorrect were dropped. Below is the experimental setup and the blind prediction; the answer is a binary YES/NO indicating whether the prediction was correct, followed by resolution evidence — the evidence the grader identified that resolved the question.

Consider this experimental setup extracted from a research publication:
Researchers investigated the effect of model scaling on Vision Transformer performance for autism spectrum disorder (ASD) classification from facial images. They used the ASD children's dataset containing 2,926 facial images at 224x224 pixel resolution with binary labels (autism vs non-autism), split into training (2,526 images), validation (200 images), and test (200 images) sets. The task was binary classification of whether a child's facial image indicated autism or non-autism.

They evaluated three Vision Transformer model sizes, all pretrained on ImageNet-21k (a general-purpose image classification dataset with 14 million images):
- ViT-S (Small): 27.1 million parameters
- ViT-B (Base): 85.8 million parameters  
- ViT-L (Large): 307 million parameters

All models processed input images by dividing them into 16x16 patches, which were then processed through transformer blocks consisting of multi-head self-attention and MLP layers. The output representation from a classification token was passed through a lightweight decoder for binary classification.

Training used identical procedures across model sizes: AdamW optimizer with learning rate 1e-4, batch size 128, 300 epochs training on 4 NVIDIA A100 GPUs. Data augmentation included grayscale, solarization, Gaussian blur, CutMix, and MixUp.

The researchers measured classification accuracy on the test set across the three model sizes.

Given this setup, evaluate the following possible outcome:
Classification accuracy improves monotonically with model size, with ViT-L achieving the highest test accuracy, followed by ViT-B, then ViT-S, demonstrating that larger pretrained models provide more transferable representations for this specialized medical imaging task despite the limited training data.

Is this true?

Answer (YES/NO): YES